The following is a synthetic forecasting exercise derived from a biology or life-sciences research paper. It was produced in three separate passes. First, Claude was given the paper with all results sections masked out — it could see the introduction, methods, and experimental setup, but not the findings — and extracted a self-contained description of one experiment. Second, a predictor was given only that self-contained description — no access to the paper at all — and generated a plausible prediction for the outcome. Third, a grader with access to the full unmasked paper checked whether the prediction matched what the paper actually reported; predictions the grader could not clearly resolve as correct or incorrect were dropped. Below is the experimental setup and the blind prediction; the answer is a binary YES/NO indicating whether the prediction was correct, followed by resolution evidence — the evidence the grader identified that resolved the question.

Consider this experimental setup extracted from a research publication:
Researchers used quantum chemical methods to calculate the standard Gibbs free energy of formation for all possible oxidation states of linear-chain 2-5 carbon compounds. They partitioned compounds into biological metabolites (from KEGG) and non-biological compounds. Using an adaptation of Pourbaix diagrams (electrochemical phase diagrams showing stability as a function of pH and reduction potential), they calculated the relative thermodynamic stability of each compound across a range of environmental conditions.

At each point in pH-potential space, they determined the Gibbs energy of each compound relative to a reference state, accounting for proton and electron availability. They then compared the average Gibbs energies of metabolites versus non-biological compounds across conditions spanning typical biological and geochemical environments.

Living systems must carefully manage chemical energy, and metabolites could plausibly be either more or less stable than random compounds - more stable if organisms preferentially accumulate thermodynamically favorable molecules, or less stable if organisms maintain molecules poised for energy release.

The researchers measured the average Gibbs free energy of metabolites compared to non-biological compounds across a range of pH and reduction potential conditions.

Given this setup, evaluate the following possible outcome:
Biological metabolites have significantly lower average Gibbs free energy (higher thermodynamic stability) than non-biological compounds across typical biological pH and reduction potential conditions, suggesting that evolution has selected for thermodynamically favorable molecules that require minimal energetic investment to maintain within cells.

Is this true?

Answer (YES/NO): YES